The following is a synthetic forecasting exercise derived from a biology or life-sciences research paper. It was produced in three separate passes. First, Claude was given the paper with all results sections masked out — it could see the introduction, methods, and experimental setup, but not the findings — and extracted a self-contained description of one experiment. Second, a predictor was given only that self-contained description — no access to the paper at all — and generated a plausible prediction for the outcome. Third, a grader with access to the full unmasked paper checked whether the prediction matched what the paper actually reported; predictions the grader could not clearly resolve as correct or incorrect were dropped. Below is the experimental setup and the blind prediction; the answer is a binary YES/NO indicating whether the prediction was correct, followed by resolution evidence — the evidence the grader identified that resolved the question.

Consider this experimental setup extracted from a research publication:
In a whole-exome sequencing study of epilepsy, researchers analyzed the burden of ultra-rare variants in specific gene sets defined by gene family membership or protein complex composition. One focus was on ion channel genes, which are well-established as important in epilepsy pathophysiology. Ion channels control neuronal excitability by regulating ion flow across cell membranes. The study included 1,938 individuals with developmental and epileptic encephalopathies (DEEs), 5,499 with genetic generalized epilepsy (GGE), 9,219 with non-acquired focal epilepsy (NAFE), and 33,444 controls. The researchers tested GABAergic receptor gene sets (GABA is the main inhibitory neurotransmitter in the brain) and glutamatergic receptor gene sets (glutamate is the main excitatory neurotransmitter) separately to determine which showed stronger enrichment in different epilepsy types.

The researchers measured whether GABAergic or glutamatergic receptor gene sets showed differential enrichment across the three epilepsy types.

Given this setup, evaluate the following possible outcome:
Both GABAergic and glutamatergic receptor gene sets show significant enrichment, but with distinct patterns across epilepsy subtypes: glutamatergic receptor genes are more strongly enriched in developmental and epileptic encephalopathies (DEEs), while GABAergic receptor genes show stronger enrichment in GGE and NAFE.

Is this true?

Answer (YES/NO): NO